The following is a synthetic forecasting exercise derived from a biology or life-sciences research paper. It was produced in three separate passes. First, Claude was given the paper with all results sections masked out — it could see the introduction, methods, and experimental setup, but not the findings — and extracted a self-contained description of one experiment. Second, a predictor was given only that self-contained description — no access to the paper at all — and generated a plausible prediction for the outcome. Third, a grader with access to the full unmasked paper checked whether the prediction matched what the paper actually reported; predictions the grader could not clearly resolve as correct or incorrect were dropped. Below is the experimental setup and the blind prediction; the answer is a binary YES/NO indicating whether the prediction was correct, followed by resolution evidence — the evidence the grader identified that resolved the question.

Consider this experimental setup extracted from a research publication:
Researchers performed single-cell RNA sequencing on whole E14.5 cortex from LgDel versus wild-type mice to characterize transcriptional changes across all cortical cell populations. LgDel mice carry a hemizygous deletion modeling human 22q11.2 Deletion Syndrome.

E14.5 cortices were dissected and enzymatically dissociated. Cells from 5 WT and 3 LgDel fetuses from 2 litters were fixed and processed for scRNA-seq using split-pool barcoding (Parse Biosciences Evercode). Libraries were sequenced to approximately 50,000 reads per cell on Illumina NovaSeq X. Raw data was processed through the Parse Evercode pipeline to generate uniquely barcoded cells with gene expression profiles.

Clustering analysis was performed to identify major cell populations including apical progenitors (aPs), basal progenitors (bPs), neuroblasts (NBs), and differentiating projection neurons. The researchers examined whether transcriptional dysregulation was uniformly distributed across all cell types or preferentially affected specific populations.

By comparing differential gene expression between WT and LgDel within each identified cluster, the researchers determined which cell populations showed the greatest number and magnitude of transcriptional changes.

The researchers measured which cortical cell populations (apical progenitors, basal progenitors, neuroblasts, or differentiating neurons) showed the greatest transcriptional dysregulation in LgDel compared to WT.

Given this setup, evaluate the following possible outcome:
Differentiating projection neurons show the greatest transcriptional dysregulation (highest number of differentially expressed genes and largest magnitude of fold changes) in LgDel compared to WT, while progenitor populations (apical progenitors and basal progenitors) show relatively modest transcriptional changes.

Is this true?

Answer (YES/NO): NO